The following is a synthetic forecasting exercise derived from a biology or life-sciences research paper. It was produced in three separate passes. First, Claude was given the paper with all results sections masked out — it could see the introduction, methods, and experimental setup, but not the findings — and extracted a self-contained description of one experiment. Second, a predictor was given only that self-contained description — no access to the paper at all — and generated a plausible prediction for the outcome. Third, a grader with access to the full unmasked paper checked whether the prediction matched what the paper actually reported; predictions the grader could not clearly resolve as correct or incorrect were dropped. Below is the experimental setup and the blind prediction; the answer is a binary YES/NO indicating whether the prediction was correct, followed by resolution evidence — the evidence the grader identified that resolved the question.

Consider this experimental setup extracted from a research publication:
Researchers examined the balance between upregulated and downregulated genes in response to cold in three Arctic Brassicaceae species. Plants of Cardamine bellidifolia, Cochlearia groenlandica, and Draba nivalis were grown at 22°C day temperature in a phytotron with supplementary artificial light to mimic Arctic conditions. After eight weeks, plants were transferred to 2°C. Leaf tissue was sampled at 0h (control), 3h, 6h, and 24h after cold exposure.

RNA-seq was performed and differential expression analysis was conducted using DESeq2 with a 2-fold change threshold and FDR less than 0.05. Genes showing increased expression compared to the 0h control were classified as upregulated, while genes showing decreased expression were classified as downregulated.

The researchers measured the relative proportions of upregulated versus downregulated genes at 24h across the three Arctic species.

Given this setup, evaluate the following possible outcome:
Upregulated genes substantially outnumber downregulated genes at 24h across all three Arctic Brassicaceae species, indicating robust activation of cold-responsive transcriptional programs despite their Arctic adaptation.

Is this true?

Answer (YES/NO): NO